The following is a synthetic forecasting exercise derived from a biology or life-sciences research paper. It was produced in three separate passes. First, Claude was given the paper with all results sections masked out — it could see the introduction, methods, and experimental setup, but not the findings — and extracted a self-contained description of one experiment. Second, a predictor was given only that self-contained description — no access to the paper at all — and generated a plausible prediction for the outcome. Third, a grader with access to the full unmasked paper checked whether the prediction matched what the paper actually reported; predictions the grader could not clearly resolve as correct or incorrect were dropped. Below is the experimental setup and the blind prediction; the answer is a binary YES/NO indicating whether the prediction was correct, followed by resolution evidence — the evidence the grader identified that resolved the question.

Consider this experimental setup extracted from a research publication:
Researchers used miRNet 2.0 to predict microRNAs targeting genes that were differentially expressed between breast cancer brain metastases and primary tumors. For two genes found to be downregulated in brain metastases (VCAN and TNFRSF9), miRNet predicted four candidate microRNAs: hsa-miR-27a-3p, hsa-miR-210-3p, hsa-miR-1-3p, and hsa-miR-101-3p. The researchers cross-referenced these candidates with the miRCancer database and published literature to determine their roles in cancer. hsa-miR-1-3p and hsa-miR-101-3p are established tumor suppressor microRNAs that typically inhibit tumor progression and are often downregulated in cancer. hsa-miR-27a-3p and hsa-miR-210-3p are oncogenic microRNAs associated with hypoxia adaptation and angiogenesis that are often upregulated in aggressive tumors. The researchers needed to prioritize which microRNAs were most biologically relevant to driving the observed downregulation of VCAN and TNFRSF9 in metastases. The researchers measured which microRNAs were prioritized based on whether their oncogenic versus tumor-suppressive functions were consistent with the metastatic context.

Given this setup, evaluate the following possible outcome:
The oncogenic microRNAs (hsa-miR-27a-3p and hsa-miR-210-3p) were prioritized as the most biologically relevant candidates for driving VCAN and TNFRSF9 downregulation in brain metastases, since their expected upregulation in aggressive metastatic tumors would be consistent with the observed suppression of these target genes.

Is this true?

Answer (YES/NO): YES